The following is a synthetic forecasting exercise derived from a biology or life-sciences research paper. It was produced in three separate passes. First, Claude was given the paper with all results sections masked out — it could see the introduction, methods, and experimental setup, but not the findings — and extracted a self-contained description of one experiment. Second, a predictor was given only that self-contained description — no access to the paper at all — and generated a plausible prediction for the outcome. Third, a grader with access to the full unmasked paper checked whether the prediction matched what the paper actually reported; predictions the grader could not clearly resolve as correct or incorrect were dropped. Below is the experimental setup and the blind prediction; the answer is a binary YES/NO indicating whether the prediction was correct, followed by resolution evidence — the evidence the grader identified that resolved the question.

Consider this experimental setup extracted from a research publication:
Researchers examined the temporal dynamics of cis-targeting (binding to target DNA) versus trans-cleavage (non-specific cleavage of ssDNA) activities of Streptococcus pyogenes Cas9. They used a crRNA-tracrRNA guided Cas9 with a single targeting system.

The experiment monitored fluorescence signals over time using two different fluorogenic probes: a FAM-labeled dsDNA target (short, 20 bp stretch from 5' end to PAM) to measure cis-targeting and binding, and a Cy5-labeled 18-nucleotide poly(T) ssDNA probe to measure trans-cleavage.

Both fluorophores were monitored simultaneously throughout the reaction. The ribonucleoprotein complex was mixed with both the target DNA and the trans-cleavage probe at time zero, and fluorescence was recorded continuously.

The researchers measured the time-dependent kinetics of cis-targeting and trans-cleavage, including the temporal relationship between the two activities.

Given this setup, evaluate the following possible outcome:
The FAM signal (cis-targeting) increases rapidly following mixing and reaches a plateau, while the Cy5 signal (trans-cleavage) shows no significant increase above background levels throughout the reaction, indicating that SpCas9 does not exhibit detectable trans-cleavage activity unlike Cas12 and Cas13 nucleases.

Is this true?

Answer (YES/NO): NO